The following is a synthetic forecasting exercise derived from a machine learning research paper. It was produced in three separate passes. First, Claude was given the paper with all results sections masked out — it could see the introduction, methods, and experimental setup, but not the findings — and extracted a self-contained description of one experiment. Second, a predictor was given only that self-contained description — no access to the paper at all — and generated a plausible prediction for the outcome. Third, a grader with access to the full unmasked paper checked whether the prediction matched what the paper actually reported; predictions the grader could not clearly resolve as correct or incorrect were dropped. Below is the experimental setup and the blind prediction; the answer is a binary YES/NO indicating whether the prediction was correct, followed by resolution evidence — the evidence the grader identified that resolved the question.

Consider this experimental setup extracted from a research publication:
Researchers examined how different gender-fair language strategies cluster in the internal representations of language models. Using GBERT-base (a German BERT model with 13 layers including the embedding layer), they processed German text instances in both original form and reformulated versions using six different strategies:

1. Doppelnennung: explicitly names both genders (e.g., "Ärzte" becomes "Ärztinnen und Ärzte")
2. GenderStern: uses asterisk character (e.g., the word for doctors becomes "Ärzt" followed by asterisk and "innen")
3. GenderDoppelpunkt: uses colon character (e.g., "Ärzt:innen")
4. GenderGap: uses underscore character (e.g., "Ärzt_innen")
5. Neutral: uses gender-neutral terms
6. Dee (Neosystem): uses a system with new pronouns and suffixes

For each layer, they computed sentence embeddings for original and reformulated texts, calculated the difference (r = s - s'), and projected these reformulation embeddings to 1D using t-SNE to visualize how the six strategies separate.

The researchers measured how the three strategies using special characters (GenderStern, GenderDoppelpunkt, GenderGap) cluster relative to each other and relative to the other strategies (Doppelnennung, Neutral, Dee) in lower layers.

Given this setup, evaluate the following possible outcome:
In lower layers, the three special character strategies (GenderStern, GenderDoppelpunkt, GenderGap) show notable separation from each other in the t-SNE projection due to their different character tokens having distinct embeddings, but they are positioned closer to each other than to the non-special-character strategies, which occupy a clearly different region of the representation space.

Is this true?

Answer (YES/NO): NO